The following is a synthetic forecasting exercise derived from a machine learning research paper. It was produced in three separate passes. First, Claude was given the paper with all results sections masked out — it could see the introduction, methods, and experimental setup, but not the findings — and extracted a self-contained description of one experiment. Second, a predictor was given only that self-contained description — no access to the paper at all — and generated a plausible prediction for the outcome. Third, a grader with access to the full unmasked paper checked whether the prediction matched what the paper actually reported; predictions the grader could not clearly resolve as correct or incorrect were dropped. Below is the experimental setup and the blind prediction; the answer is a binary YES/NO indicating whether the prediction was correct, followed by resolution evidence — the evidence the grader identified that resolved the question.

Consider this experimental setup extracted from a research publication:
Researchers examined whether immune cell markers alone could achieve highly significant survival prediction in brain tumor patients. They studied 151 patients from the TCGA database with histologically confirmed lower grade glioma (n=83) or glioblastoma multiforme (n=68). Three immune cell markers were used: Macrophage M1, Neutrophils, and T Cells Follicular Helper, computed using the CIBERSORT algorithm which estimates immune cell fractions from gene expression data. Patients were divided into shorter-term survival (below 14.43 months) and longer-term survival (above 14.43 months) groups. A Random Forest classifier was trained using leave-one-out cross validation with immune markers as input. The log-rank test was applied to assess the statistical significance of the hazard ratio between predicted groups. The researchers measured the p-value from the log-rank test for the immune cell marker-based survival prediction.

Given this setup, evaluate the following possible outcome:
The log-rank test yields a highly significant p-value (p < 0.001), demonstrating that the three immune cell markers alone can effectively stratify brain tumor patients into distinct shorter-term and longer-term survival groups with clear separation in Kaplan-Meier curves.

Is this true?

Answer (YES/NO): NO